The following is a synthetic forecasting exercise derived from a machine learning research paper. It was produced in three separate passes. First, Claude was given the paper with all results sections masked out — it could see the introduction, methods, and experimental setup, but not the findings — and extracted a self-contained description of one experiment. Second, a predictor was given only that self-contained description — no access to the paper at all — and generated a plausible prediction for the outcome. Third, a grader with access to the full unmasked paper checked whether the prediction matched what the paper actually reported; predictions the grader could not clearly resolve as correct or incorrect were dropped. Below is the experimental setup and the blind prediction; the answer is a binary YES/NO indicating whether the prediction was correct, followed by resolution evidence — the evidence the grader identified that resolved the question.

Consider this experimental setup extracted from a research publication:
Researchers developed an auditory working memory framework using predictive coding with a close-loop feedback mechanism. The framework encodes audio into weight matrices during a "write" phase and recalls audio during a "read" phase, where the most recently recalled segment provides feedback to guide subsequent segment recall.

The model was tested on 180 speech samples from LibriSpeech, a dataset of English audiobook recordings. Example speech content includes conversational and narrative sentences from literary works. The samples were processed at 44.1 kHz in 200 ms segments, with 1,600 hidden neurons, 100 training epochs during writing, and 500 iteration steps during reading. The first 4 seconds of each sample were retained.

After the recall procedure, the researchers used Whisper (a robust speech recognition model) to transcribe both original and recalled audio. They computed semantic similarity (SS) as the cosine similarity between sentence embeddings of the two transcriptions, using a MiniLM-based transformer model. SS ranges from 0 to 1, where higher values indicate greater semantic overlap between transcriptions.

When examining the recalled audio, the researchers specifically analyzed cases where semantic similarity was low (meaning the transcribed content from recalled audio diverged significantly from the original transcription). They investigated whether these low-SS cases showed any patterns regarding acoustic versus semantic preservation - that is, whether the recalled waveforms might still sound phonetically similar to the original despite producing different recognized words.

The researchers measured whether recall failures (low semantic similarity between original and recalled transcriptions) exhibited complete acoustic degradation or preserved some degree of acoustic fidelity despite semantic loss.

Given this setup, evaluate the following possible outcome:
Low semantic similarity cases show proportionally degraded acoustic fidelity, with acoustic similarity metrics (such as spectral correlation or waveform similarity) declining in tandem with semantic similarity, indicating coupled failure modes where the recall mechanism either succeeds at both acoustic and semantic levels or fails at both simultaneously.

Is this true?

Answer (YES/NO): NO